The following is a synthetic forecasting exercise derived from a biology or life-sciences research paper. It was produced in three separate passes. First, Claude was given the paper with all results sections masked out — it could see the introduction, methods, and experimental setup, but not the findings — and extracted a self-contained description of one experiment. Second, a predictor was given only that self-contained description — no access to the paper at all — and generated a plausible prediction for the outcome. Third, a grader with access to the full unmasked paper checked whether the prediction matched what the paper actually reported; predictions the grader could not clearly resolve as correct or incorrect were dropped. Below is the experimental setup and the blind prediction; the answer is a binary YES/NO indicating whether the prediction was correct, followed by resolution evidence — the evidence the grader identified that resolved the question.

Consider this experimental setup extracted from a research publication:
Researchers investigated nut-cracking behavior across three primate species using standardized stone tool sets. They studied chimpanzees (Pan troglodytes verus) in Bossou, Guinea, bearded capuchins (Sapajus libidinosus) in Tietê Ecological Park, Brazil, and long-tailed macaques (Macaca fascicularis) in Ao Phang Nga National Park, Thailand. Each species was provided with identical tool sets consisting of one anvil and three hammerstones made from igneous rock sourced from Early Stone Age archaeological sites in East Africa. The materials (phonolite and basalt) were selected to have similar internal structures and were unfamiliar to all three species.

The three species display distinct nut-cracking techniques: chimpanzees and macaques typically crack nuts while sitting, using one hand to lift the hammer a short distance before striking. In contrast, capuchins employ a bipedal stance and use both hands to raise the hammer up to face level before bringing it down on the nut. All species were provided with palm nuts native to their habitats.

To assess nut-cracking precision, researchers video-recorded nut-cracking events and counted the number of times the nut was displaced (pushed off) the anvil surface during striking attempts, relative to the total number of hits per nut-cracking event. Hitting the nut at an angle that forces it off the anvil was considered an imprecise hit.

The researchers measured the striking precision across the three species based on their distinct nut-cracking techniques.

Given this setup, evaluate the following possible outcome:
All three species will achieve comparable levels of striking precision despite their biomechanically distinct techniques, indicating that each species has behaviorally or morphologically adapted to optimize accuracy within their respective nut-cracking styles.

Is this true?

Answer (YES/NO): NO